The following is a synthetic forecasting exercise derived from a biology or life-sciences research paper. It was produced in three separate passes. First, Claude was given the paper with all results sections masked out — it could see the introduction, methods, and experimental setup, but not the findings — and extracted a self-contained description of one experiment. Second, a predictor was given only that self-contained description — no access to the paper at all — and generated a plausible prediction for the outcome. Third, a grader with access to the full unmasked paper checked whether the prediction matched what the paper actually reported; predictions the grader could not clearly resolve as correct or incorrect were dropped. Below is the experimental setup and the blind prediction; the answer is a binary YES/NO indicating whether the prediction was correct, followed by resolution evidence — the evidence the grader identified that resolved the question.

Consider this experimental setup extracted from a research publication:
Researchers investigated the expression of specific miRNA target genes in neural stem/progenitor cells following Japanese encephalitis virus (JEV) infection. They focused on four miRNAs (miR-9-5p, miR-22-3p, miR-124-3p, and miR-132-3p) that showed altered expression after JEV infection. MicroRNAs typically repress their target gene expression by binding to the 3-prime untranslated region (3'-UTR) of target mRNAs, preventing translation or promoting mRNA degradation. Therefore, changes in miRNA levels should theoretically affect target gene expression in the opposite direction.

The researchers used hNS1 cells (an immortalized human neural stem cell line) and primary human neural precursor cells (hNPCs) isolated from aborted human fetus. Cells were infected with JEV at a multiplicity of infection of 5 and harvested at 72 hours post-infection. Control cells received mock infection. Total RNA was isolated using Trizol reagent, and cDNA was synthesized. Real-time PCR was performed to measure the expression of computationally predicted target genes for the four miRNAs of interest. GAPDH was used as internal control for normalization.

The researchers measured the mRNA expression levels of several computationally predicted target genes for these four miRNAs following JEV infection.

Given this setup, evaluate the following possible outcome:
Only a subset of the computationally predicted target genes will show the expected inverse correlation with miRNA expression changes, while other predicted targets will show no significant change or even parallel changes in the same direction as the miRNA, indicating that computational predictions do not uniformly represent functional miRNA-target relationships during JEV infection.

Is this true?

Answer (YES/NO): NO